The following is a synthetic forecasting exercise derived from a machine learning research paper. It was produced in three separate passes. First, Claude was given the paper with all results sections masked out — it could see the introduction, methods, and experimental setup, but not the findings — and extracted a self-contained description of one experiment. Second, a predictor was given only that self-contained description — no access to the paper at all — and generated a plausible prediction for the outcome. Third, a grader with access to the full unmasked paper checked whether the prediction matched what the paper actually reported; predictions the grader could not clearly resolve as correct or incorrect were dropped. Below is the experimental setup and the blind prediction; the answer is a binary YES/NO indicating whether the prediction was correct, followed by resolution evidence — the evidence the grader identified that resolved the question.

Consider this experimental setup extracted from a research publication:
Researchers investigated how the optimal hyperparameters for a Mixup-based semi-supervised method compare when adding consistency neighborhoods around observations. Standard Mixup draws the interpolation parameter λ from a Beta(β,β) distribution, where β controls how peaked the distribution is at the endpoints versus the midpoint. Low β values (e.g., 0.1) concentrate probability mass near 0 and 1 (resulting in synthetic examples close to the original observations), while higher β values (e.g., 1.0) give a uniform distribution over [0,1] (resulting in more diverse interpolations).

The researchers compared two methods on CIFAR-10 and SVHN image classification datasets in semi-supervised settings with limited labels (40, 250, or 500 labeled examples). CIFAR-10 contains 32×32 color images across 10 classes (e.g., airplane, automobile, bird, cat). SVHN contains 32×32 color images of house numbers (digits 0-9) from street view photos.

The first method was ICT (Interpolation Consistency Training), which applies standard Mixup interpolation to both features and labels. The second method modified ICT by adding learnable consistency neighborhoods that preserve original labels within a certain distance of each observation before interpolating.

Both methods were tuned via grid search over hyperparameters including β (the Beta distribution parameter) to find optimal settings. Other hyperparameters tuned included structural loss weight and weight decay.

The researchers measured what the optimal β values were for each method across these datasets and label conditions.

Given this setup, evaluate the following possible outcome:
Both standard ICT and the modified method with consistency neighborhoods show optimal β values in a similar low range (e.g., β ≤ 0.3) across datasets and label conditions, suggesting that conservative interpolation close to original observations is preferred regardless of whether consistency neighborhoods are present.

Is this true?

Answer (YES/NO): NO